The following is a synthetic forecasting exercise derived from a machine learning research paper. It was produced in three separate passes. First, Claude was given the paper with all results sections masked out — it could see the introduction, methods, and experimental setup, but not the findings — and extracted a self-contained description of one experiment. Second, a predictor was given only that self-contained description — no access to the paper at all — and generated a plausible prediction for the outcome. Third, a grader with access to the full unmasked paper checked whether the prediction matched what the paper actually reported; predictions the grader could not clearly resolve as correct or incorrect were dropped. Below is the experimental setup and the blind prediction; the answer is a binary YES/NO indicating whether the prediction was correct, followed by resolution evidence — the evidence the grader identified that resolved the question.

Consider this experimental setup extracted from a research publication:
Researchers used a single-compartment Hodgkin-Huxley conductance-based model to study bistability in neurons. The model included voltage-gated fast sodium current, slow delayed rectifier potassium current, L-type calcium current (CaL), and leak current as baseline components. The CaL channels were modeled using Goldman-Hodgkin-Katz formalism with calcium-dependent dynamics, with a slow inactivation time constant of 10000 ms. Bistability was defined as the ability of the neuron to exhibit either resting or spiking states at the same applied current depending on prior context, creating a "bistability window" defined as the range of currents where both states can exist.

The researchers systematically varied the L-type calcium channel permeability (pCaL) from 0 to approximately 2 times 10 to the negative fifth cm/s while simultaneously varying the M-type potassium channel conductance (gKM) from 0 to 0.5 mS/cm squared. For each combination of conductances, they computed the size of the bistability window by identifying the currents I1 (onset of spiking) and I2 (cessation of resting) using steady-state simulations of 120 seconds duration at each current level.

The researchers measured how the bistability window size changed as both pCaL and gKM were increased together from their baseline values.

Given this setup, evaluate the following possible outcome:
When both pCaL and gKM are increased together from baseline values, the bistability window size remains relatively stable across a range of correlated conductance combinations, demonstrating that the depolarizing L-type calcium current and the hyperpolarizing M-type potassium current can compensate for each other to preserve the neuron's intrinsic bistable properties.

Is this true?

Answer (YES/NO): NO